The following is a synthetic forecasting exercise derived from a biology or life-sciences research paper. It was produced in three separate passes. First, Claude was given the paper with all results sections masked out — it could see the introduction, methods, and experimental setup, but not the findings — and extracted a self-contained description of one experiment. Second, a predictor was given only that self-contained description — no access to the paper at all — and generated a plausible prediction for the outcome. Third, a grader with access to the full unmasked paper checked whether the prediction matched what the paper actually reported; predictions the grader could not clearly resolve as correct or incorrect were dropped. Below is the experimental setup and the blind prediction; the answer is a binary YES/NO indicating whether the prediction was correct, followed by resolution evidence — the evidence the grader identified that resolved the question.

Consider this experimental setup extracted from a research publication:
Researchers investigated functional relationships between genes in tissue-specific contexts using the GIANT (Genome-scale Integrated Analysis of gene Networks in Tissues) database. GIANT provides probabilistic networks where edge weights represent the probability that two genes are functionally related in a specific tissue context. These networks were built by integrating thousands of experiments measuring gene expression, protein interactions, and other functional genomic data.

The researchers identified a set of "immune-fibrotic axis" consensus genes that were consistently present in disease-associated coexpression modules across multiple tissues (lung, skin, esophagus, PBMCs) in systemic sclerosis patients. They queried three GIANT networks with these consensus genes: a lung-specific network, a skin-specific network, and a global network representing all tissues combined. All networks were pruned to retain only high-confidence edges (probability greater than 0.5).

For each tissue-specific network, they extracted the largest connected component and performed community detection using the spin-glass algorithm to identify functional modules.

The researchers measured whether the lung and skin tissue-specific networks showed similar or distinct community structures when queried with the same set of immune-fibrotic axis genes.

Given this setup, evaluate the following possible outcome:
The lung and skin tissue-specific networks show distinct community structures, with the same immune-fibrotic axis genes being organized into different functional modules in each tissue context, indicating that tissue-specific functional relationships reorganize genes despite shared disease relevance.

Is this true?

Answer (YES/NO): NO